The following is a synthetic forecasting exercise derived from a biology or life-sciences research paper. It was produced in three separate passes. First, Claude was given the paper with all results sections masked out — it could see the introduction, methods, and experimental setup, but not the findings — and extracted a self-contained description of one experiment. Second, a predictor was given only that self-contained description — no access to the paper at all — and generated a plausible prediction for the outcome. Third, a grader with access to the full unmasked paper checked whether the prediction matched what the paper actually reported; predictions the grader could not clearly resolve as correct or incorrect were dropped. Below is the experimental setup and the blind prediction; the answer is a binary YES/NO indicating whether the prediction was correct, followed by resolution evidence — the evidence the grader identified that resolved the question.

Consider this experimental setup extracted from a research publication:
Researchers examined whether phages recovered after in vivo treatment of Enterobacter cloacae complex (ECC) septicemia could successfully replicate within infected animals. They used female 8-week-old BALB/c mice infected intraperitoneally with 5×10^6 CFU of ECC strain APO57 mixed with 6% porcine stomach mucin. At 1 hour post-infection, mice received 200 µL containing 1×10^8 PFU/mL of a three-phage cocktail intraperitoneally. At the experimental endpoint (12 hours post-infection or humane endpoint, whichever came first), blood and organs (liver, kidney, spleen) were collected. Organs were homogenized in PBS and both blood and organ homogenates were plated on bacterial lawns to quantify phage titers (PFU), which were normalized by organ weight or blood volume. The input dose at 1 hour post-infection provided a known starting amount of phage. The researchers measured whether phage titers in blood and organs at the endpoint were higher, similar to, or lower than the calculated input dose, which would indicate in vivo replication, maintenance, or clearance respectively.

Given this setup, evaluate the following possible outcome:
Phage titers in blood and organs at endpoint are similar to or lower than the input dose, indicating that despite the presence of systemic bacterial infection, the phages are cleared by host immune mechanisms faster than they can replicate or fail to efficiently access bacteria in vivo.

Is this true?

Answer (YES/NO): NO